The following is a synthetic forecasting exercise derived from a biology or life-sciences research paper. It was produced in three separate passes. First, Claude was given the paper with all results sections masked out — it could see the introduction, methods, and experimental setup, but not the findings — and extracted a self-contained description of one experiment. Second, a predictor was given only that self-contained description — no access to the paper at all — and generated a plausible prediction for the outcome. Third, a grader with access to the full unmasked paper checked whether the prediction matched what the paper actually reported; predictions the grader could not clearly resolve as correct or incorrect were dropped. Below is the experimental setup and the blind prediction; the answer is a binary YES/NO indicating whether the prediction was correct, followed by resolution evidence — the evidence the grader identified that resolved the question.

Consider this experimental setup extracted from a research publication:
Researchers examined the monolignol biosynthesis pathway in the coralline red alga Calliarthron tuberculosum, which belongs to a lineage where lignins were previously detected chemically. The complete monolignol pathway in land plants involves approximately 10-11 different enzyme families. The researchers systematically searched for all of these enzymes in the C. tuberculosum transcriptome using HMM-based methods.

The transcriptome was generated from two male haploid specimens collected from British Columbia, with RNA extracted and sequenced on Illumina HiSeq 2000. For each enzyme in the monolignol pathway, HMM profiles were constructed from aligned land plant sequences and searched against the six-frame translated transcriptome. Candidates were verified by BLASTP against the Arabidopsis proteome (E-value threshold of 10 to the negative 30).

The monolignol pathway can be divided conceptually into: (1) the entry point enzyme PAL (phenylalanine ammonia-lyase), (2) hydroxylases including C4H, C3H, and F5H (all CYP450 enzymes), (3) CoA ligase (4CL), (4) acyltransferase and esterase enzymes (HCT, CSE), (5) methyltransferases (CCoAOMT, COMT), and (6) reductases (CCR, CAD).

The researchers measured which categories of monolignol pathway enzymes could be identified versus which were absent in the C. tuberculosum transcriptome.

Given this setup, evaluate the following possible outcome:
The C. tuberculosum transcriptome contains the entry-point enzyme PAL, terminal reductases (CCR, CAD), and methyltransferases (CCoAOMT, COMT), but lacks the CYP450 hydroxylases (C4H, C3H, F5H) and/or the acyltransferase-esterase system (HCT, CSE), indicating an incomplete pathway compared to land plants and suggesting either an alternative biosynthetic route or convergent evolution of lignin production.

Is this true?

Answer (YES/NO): NO